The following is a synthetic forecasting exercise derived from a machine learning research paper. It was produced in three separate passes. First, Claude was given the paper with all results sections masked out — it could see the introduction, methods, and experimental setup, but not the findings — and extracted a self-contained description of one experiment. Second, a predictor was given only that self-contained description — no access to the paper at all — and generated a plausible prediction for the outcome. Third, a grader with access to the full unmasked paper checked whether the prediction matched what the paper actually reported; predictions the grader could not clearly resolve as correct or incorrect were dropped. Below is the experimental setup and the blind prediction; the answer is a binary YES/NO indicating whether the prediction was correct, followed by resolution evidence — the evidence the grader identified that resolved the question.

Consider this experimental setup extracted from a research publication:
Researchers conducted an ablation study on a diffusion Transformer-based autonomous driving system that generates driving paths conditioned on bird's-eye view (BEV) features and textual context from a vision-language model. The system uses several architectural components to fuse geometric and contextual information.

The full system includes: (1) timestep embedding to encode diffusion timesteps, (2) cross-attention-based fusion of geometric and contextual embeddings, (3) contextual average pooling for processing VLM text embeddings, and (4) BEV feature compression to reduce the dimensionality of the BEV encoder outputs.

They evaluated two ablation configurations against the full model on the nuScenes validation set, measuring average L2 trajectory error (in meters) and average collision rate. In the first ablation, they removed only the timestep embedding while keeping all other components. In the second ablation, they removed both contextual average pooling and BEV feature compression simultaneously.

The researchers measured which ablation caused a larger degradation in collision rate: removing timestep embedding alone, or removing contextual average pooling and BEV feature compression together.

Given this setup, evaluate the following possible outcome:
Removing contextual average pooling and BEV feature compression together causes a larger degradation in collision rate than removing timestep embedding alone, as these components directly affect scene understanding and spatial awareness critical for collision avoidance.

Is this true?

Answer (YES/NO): YES